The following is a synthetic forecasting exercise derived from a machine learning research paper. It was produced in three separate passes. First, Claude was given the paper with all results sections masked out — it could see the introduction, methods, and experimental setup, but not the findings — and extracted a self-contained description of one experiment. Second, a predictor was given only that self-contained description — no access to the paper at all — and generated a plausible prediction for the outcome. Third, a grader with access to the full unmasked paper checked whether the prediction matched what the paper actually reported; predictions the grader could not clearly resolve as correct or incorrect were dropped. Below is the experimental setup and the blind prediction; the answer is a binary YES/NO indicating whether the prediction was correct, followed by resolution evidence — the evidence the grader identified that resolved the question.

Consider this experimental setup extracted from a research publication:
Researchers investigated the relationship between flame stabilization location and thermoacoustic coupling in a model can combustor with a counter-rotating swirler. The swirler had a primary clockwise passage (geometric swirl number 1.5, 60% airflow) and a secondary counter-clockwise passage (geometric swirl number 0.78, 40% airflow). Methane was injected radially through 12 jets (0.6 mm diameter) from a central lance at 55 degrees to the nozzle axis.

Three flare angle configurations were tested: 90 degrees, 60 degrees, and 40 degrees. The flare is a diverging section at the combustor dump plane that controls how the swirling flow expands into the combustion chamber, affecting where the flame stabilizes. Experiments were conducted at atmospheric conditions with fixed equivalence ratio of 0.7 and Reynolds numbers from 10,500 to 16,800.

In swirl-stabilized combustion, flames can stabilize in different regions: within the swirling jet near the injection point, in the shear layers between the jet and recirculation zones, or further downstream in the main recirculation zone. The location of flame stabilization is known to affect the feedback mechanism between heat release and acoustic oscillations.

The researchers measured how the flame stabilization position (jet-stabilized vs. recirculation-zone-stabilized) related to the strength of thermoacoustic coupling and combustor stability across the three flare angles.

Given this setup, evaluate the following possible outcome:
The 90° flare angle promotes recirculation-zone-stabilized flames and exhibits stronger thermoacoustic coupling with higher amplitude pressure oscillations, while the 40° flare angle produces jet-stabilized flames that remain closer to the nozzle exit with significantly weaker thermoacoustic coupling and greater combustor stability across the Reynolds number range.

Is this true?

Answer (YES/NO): NO